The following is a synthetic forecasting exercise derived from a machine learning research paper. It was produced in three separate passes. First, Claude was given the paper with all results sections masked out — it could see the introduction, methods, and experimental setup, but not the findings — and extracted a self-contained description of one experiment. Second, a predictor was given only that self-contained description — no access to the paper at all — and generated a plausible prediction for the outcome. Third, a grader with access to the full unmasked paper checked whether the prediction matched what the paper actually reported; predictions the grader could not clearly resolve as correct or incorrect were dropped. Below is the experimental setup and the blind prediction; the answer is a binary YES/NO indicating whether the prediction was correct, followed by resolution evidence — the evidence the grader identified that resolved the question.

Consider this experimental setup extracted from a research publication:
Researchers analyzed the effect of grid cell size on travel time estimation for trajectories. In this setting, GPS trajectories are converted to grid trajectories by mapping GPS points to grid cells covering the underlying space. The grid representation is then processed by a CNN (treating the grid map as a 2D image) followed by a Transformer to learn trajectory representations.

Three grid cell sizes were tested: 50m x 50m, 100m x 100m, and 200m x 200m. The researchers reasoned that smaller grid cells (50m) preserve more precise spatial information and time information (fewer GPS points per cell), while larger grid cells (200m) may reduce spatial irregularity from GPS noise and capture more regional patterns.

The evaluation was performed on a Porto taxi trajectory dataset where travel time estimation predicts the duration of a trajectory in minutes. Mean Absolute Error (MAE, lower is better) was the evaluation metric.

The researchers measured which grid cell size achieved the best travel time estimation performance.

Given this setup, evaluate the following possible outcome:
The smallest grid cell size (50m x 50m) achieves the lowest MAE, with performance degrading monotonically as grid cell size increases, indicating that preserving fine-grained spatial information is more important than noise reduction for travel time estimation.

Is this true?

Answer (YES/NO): YES